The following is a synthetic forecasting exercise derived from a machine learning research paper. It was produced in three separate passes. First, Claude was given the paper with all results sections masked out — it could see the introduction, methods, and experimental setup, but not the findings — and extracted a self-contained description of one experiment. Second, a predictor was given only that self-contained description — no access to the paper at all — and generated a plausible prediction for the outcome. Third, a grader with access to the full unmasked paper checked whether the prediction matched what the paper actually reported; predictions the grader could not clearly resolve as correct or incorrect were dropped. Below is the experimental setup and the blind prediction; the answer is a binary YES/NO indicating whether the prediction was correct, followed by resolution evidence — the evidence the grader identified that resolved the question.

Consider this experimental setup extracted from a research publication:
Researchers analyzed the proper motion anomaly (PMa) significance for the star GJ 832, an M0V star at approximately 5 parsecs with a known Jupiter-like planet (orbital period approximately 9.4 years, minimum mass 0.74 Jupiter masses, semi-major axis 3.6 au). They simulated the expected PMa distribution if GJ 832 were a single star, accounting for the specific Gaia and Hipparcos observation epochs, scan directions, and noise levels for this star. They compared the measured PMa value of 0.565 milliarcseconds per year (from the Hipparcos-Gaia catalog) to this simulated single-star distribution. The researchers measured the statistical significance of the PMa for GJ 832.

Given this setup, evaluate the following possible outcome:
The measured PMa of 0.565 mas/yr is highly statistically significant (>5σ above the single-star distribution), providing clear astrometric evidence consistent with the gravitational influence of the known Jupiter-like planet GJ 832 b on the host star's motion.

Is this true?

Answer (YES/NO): YES